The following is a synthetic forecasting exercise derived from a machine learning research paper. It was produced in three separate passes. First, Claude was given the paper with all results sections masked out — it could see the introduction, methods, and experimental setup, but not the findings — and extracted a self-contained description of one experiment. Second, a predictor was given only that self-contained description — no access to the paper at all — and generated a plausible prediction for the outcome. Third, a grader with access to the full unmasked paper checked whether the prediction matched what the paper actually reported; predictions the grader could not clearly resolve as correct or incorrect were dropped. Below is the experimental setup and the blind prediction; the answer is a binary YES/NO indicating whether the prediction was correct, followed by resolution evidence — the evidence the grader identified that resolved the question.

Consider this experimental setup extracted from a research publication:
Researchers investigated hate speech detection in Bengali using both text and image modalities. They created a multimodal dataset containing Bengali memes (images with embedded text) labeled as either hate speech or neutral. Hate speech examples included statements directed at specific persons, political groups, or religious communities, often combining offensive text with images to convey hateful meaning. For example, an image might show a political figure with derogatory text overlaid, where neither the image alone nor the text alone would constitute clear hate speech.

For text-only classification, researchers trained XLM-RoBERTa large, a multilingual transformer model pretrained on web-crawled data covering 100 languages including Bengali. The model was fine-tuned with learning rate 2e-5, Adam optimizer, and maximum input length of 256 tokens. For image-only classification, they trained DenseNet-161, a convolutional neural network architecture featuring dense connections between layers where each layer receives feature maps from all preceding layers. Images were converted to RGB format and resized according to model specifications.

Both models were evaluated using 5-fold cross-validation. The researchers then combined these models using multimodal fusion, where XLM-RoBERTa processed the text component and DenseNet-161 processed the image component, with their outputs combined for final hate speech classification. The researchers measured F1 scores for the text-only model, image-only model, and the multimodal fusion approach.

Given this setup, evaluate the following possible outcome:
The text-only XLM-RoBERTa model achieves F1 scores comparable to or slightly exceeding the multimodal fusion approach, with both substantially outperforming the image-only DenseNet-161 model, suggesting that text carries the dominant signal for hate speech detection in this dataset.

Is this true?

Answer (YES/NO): NO